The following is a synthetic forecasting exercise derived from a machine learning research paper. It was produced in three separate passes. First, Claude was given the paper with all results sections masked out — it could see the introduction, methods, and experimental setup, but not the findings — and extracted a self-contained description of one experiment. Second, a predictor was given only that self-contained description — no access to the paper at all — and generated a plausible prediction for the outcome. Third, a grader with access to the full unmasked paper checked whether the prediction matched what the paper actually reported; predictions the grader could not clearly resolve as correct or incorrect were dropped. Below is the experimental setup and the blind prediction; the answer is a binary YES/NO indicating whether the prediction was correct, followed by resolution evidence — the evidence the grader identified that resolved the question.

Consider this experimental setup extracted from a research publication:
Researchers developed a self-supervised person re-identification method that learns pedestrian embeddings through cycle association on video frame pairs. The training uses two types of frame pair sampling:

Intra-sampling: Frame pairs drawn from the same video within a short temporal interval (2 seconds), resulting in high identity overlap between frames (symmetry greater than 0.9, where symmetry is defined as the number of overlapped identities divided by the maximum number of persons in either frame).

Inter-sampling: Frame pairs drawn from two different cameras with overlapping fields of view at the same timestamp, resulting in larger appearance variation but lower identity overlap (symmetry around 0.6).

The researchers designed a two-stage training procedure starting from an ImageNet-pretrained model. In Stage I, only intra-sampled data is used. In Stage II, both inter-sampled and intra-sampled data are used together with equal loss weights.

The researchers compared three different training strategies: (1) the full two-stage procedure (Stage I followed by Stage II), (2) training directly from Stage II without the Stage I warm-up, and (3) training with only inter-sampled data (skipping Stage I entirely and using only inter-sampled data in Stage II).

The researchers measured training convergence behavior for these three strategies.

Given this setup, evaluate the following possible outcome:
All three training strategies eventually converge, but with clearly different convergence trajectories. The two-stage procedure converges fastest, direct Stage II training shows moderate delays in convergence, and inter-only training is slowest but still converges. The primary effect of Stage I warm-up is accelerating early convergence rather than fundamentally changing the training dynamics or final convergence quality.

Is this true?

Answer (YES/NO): NO